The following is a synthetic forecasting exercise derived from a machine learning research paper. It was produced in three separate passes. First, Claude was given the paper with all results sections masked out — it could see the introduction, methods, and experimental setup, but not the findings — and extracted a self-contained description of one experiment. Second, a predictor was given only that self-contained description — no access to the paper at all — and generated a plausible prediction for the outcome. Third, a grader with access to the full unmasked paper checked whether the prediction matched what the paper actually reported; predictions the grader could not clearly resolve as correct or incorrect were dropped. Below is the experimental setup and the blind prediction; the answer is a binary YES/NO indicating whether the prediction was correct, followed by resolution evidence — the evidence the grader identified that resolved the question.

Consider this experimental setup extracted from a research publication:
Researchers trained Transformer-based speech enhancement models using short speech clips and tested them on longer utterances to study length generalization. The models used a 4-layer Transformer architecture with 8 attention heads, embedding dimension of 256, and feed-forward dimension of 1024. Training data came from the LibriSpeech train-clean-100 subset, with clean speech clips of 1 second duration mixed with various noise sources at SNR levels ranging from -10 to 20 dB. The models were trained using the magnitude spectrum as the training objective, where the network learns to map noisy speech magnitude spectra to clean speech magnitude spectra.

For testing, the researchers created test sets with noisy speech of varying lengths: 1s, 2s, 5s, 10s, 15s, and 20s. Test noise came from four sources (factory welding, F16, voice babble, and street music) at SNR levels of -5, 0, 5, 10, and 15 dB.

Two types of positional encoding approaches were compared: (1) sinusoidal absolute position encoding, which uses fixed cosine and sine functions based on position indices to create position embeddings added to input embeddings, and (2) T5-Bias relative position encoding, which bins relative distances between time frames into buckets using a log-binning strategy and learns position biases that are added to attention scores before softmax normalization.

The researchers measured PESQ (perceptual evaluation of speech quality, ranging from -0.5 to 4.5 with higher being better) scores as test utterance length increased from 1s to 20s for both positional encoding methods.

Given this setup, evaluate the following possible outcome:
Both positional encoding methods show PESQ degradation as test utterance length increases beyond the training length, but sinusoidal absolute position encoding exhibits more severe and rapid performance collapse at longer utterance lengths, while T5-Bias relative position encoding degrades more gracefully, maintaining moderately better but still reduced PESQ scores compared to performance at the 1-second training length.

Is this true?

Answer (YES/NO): YES